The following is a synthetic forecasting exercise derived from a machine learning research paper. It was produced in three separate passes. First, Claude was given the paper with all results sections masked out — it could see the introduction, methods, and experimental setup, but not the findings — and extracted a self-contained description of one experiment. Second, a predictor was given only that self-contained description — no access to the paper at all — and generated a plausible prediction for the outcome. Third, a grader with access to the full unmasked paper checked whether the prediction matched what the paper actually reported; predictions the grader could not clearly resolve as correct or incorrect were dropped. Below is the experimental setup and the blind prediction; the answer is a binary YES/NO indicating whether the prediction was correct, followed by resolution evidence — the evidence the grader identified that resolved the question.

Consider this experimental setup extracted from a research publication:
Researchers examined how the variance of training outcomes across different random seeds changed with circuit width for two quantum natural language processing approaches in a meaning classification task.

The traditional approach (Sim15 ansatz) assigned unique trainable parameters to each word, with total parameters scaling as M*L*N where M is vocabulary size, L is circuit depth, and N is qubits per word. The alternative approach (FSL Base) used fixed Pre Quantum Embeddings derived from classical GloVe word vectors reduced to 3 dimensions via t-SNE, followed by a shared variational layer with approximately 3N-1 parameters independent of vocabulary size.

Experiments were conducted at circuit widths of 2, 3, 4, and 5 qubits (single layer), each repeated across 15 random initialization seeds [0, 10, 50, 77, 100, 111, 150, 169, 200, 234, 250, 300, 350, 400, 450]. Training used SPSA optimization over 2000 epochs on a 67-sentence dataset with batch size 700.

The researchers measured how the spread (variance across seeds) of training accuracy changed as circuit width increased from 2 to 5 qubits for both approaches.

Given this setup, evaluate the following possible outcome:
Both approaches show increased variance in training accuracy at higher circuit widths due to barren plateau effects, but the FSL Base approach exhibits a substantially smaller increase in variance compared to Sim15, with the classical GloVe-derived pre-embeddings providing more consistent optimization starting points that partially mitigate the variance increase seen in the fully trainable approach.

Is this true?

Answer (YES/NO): NO